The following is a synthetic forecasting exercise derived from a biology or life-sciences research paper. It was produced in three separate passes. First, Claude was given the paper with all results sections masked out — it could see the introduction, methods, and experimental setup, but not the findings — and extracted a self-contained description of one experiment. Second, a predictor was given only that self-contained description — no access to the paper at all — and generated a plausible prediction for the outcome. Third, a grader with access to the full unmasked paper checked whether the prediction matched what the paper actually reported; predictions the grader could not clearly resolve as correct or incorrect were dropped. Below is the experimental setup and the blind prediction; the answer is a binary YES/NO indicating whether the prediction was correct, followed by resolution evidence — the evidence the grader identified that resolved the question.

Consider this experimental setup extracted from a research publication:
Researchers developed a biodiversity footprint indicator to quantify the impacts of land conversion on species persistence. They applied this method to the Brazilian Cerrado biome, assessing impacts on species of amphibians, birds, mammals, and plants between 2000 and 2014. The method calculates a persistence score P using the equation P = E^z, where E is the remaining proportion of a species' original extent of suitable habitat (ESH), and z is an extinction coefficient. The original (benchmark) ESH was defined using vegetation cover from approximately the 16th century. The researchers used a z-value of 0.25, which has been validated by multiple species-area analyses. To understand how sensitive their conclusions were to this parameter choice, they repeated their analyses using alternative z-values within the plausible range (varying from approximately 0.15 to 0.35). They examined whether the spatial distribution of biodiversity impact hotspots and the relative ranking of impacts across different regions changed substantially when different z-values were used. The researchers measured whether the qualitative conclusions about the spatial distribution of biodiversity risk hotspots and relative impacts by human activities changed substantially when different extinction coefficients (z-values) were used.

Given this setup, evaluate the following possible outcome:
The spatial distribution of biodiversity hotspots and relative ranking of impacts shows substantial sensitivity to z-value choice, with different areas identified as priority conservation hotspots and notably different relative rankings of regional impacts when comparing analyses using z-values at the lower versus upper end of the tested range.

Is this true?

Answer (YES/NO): NO